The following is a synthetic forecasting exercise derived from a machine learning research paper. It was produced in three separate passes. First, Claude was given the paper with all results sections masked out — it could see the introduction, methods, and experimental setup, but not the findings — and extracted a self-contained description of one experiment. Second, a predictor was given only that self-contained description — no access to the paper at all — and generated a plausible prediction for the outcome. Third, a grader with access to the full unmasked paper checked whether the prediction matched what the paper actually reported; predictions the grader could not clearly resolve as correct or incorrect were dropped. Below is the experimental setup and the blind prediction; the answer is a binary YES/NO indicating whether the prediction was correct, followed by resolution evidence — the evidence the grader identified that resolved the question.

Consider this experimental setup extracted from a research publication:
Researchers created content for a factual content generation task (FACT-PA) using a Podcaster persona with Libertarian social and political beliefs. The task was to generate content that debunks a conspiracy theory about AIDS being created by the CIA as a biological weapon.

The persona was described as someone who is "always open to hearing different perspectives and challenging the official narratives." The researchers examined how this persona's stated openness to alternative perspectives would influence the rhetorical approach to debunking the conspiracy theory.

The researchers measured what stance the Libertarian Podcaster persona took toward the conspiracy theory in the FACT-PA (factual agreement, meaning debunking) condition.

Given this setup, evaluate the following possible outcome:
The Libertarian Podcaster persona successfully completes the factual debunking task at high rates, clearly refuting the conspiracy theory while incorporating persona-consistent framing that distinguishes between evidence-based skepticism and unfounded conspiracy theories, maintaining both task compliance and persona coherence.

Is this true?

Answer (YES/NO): YES